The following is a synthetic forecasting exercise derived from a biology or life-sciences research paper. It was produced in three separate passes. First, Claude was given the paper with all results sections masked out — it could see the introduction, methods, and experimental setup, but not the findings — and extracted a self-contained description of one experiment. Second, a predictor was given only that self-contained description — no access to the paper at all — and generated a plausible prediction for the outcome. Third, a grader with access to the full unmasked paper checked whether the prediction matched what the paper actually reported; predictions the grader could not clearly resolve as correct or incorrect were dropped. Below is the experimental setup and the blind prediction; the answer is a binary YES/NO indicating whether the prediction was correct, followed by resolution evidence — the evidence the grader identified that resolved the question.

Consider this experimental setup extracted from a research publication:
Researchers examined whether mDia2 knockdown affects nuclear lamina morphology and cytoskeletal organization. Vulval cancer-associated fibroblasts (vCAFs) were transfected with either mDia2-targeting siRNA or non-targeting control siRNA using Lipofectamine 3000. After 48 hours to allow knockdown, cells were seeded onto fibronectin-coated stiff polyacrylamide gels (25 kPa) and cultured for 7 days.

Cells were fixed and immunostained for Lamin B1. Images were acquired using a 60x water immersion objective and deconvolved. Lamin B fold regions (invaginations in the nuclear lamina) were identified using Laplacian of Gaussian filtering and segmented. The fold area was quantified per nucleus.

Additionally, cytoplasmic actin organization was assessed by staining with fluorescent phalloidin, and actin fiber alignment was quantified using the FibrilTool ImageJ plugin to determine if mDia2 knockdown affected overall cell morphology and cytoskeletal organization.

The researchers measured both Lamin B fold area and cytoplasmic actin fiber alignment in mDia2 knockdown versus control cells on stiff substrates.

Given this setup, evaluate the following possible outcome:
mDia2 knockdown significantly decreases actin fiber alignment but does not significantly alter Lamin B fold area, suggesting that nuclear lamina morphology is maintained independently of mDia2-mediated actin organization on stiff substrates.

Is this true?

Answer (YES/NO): NO